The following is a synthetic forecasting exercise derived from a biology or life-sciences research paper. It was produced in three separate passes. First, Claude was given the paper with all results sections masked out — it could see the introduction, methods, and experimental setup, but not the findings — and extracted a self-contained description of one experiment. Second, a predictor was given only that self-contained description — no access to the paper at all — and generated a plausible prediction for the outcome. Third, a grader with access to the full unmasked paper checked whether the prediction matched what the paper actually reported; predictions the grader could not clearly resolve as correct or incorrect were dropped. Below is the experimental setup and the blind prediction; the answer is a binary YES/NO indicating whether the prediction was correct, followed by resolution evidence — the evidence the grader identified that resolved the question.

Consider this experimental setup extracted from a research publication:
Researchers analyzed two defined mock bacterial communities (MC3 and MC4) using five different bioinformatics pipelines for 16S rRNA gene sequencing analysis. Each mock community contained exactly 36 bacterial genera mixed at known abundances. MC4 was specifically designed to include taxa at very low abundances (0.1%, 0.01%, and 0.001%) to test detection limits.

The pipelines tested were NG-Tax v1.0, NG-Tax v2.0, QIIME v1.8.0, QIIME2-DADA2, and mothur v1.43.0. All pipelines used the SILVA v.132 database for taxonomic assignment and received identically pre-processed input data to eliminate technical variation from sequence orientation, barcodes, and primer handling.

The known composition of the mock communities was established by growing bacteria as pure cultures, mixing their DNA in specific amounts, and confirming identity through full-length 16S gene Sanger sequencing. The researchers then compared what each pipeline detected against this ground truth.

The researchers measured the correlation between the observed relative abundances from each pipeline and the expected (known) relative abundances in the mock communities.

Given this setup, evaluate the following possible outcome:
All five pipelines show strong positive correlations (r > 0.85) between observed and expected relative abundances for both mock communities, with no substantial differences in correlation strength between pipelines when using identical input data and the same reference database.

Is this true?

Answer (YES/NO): NO